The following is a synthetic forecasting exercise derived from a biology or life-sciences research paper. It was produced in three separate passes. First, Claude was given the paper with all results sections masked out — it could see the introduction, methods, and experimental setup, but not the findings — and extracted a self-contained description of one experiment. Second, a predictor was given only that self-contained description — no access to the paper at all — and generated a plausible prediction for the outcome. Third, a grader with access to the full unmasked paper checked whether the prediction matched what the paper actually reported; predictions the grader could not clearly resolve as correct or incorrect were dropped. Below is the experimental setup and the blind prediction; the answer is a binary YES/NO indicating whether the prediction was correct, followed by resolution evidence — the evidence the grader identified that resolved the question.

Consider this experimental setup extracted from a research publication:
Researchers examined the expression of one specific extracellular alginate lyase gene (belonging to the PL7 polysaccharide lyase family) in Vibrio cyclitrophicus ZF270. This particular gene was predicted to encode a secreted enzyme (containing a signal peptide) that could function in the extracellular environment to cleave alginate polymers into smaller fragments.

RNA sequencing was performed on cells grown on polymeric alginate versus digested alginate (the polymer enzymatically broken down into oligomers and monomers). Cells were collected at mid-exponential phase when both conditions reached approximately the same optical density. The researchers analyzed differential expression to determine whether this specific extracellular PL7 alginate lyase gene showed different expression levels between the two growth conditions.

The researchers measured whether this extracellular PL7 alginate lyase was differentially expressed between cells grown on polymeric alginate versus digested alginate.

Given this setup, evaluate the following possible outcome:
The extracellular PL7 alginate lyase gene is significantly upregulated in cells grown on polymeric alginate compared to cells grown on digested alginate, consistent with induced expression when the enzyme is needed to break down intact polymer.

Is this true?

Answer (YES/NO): NO